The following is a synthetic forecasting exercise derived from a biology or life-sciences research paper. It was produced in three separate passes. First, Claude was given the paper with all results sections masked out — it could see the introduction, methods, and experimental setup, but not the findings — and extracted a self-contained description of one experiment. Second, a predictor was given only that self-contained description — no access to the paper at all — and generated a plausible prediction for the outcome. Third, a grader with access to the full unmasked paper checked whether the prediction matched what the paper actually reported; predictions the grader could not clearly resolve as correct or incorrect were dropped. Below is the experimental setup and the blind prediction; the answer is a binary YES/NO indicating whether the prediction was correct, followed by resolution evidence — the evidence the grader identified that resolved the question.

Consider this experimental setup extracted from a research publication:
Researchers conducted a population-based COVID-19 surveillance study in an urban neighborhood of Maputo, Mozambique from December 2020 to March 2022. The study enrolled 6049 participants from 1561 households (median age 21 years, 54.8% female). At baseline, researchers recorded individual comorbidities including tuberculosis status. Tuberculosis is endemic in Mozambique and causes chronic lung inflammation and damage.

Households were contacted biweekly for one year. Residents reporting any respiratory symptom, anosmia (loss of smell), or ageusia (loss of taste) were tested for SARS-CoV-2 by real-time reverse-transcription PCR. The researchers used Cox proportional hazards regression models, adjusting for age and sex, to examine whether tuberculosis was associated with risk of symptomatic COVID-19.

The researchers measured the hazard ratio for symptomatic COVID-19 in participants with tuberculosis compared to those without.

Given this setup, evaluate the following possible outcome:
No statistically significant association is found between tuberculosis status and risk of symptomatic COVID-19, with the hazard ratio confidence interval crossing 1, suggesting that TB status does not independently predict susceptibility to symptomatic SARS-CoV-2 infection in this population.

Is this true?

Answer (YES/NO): YES